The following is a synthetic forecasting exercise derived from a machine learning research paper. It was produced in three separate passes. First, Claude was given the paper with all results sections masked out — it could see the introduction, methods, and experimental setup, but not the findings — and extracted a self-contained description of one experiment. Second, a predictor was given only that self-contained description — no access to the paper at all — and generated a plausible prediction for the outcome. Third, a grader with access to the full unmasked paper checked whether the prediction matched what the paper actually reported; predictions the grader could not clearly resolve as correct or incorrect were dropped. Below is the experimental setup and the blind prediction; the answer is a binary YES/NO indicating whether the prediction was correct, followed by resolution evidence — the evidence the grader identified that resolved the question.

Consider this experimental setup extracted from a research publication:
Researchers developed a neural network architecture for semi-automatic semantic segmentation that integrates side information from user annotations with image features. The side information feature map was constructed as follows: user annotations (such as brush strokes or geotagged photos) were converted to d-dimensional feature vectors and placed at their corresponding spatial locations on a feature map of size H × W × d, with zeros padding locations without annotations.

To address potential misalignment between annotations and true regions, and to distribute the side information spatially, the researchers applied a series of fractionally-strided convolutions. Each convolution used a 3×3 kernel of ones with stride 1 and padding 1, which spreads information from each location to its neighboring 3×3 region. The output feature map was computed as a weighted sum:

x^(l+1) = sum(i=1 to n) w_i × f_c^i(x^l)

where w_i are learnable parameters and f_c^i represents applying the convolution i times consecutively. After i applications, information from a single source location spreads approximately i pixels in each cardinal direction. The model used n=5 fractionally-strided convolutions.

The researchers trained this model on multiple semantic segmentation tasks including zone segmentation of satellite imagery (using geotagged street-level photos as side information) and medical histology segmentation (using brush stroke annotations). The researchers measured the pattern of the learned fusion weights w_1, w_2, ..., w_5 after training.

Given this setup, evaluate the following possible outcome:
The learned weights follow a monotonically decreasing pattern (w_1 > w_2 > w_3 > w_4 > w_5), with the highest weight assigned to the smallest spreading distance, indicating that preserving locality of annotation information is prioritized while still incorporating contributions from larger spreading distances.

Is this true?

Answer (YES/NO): YES